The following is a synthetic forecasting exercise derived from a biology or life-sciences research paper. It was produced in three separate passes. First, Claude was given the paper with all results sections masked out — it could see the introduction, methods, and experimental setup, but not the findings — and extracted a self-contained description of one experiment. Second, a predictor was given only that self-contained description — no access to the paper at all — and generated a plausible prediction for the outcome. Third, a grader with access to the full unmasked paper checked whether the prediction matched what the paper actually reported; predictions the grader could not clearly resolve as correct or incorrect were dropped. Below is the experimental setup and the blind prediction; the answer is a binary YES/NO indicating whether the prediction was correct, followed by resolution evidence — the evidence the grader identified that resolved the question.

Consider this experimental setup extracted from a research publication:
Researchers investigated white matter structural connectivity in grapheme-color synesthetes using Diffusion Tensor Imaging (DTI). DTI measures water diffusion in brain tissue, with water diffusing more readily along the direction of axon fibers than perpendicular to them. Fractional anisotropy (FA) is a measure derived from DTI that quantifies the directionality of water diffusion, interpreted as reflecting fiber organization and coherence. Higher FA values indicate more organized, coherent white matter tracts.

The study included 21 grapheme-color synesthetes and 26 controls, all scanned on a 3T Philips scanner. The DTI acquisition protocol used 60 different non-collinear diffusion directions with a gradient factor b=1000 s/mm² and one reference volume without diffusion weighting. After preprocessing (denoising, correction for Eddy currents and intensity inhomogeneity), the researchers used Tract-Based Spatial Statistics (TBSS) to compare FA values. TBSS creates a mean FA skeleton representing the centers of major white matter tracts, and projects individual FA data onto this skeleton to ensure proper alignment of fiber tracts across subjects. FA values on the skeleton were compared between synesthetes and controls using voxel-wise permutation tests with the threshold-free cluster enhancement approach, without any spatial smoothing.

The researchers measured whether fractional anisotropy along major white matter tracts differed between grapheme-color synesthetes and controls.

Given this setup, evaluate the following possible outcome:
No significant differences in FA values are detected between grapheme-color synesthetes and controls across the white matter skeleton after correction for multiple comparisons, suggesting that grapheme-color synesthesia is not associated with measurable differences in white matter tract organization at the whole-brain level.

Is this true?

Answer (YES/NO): YES